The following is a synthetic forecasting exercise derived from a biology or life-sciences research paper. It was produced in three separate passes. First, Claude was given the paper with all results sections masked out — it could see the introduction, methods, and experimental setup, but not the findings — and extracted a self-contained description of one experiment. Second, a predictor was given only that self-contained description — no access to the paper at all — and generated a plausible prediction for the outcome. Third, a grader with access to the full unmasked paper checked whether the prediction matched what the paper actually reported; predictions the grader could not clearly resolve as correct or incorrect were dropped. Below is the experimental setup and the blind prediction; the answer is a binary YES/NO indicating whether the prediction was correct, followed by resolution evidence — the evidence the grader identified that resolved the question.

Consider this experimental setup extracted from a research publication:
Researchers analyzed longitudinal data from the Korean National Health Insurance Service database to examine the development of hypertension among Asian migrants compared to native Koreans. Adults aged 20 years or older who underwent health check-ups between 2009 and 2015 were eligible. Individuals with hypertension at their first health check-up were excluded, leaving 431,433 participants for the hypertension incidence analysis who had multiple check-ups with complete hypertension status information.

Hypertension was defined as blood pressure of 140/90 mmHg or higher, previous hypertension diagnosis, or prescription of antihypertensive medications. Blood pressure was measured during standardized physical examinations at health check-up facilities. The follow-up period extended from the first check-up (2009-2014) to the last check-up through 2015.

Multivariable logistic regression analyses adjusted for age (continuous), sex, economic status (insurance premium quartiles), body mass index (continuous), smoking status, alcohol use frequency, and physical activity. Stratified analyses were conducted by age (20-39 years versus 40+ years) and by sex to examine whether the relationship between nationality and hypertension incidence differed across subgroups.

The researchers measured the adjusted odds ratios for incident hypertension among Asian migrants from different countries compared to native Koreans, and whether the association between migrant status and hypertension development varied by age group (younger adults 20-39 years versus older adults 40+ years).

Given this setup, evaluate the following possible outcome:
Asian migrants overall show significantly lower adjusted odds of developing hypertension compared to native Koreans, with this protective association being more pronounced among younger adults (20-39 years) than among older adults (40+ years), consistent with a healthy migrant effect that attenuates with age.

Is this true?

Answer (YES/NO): NO